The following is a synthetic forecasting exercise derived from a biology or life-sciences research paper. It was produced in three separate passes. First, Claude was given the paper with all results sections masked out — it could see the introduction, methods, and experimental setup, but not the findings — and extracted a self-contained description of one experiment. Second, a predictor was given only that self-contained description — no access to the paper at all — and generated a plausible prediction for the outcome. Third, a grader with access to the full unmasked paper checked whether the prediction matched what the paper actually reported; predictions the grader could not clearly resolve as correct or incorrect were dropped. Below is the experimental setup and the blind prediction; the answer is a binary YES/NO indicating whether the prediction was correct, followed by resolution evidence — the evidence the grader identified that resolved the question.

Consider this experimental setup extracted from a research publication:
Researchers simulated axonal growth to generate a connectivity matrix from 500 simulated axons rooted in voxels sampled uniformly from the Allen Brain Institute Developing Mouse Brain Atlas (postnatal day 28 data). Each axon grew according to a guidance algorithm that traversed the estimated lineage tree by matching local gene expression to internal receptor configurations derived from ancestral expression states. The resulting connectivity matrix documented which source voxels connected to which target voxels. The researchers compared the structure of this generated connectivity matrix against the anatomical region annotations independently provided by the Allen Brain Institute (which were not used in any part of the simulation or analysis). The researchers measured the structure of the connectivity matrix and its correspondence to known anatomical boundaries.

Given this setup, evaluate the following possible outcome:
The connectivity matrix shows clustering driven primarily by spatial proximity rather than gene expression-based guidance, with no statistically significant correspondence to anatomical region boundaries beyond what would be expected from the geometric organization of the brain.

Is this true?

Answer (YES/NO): NO